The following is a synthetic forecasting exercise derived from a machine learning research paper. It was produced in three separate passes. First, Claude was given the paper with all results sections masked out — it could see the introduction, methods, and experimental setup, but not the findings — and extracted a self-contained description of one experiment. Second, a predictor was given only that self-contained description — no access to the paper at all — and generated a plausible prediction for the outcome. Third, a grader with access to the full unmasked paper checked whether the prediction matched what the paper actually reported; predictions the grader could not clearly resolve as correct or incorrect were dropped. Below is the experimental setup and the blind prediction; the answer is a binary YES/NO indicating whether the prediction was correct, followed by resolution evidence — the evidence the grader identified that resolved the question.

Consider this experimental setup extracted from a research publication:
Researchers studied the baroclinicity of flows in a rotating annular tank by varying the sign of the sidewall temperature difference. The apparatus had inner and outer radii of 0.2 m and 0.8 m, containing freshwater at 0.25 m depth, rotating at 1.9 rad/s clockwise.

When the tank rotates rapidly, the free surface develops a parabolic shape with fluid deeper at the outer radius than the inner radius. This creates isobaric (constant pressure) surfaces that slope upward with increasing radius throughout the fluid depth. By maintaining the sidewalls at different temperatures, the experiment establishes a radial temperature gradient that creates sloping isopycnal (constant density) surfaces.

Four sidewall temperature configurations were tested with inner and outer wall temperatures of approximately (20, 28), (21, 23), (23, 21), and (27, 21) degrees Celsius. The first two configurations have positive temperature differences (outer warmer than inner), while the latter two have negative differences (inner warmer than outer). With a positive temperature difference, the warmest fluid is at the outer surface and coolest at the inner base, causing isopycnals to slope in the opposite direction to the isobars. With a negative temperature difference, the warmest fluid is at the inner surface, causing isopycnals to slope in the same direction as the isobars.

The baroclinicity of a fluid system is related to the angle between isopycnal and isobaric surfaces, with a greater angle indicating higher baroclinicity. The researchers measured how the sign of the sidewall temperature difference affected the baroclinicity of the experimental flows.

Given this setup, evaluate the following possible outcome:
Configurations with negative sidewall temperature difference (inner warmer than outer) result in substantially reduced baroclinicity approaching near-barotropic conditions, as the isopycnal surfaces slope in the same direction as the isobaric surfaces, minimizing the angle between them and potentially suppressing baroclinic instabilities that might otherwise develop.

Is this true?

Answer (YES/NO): NO